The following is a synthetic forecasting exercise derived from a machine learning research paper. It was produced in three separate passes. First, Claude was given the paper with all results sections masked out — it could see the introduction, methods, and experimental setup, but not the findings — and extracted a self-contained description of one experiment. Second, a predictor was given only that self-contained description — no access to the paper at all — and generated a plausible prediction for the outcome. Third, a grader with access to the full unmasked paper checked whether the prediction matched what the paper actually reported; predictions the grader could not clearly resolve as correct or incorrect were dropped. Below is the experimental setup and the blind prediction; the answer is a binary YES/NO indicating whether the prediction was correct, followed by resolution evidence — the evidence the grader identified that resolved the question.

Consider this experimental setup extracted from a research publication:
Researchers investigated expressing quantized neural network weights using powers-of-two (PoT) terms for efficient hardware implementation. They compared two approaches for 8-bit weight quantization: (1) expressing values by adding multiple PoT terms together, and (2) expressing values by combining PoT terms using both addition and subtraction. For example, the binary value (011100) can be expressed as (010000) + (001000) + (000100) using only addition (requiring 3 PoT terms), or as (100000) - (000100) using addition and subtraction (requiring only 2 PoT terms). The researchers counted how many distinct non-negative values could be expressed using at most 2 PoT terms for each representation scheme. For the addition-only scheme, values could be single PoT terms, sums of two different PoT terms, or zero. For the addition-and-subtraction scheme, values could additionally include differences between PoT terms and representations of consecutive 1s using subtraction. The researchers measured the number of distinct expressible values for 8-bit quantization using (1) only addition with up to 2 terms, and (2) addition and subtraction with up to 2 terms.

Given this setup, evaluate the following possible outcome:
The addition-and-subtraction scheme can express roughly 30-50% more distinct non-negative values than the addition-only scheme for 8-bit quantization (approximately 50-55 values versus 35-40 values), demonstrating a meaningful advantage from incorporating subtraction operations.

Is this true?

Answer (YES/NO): NO